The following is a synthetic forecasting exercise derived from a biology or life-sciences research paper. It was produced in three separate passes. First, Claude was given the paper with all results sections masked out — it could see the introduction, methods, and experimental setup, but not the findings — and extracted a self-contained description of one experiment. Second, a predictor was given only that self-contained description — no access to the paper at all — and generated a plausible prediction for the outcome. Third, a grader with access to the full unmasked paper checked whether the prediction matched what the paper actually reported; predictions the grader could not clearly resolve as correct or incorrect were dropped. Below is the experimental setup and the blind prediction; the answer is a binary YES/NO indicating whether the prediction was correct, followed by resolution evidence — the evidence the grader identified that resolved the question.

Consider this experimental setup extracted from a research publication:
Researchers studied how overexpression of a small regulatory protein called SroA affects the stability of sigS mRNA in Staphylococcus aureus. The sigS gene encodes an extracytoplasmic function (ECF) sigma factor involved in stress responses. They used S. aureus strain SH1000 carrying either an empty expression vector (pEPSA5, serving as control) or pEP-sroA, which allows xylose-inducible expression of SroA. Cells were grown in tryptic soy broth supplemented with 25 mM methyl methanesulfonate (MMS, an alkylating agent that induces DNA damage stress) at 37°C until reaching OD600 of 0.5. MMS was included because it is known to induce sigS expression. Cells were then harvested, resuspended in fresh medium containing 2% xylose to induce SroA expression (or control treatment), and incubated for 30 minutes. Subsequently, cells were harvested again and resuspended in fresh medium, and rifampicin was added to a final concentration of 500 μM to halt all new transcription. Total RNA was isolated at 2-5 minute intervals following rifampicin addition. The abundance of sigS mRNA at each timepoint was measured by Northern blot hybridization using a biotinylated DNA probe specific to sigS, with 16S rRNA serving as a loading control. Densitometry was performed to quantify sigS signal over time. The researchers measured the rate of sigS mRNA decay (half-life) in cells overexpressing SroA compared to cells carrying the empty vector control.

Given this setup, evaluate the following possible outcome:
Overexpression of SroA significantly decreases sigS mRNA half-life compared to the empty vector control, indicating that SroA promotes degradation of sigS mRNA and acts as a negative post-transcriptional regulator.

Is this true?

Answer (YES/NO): NO